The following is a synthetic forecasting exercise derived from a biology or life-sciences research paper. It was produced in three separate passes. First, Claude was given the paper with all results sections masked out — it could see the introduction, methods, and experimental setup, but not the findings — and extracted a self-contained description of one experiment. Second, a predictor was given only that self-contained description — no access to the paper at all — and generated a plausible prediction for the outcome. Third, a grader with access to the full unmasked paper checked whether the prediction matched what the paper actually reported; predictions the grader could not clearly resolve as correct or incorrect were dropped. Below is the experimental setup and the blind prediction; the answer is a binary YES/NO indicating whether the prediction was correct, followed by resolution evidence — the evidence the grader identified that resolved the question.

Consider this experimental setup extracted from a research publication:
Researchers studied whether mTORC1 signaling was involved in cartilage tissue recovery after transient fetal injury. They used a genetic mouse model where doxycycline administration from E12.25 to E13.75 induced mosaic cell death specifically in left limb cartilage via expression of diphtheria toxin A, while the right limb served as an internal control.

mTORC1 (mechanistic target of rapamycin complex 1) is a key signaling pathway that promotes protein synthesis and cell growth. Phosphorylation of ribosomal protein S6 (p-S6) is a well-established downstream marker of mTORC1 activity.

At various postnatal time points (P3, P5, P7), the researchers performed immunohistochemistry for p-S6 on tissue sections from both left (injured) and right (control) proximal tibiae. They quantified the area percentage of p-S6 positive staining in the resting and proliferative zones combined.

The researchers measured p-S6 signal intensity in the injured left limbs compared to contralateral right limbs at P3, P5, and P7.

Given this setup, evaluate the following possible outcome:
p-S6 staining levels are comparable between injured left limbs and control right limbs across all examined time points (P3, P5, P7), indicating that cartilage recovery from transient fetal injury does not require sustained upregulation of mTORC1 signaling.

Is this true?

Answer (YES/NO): YES